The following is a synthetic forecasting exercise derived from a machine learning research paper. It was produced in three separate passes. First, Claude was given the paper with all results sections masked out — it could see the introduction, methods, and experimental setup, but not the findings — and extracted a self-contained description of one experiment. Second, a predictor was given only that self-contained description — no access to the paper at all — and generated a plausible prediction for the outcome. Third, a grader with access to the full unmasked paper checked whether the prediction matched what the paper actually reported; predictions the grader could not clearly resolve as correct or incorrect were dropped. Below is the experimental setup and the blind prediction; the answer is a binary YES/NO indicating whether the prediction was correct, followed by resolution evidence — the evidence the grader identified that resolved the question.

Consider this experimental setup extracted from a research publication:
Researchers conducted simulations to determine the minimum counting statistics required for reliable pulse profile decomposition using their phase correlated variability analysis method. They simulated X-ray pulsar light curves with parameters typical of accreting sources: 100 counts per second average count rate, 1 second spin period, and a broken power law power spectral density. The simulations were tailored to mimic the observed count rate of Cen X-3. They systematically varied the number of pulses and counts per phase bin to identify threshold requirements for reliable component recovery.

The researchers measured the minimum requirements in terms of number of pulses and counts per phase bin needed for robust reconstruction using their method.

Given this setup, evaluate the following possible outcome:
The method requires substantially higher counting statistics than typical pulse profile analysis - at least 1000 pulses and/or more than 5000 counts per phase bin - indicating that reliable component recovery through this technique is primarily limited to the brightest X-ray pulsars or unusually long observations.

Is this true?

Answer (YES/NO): NO